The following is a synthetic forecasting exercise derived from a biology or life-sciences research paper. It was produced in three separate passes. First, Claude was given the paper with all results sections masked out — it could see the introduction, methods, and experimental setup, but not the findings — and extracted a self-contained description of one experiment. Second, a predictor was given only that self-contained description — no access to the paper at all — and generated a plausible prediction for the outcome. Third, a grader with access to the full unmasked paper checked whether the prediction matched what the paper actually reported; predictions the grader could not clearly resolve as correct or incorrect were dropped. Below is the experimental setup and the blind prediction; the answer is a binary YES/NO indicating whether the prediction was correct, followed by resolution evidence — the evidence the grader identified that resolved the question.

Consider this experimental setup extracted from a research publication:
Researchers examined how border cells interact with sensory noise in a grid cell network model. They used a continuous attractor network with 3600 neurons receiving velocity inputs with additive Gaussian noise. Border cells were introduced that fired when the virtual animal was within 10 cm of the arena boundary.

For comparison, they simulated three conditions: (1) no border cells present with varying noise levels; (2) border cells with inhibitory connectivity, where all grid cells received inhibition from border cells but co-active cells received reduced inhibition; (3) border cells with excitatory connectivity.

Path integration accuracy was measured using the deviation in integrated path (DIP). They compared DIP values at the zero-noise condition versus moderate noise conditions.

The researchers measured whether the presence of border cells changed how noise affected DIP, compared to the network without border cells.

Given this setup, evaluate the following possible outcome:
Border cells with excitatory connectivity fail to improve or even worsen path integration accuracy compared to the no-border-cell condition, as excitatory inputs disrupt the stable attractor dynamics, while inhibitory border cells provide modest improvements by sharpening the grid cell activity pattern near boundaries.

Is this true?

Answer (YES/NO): NO